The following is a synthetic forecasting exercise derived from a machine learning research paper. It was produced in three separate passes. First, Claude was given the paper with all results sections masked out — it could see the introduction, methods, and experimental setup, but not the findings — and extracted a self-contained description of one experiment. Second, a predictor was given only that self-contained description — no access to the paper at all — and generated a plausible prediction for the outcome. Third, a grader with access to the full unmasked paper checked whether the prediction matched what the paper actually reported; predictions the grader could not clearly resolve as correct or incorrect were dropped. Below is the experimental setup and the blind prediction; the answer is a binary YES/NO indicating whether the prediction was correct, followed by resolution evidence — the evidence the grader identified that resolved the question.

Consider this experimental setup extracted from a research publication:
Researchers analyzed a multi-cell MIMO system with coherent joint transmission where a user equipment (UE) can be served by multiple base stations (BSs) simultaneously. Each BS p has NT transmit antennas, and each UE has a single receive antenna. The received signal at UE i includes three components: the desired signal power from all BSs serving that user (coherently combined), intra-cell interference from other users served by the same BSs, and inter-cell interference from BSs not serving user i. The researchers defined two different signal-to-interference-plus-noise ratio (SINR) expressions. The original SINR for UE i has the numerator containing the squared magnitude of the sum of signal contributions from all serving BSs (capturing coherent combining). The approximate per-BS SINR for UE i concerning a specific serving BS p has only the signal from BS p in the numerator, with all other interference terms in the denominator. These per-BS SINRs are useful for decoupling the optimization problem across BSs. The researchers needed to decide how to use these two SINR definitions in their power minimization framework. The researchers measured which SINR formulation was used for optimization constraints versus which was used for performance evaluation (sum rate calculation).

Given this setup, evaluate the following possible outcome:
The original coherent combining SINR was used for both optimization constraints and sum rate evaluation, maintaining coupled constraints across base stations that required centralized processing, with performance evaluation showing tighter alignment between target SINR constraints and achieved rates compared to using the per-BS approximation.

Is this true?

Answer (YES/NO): NO